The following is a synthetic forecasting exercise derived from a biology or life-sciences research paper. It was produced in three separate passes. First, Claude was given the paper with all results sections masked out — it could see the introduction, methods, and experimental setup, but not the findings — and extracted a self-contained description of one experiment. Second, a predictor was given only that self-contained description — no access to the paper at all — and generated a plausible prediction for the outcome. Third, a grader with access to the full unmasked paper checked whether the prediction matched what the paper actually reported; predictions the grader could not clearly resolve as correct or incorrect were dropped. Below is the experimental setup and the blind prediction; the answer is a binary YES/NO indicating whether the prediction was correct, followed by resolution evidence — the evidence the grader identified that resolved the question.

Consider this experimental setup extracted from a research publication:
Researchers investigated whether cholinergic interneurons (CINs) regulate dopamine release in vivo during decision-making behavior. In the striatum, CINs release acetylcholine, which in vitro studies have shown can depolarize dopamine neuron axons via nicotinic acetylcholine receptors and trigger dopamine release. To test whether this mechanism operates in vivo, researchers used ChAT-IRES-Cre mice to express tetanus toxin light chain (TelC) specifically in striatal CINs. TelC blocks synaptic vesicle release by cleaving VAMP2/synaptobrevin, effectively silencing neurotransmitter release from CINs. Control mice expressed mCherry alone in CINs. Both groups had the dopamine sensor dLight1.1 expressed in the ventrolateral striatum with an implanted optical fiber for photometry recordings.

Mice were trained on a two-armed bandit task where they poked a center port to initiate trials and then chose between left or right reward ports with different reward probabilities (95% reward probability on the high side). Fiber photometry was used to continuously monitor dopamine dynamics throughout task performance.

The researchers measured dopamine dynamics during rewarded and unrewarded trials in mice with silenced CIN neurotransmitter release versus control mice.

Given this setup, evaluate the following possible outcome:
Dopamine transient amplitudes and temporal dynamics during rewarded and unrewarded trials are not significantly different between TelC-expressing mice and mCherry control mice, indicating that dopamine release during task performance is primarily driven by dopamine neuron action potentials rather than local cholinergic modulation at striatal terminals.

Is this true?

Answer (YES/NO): YES